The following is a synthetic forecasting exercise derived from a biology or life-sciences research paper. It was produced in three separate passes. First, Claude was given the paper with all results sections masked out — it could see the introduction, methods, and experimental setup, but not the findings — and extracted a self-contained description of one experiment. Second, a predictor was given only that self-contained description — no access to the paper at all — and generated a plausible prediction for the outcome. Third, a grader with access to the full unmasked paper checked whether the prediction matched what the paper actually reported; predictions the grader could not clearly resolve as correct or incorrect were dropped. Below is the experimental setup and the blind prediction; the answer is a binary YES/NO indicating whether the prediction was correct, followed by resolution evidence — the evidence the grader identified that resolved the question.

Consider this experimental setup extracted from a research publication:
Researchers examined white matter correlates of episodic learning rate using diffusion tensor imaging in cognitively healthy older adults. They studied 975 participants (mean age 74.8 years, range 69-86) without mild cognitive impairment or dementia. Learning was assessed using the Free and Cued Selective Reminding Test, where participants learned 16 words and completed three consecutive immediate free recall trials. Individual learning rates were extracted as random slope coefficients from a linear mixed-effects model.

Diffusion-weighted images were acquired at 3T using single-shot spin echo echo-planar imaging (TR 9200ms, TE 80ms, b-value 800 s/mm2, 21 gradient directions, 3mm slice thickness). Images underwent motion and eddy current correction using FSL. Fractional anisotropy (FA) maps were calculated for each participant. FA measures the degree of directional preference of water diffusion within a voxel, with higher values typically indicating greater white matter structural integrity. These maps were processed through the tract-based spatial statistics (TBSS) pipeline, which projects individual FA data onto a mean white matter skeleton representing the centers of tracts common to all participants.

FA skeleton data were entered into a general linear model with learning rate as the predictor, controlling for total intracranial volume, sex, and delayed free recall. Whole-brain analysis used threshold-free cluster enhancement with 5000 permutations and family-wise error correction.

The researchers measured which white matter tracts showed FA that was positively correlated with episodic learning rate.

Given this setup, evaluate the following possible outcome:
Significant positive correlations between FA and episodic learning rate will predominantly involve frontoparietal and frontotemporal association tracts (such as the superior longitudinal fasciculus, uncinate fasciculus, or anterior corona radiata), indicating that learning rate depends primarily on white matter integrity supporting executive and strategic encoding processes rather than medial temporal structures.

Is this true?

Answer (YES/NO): NO